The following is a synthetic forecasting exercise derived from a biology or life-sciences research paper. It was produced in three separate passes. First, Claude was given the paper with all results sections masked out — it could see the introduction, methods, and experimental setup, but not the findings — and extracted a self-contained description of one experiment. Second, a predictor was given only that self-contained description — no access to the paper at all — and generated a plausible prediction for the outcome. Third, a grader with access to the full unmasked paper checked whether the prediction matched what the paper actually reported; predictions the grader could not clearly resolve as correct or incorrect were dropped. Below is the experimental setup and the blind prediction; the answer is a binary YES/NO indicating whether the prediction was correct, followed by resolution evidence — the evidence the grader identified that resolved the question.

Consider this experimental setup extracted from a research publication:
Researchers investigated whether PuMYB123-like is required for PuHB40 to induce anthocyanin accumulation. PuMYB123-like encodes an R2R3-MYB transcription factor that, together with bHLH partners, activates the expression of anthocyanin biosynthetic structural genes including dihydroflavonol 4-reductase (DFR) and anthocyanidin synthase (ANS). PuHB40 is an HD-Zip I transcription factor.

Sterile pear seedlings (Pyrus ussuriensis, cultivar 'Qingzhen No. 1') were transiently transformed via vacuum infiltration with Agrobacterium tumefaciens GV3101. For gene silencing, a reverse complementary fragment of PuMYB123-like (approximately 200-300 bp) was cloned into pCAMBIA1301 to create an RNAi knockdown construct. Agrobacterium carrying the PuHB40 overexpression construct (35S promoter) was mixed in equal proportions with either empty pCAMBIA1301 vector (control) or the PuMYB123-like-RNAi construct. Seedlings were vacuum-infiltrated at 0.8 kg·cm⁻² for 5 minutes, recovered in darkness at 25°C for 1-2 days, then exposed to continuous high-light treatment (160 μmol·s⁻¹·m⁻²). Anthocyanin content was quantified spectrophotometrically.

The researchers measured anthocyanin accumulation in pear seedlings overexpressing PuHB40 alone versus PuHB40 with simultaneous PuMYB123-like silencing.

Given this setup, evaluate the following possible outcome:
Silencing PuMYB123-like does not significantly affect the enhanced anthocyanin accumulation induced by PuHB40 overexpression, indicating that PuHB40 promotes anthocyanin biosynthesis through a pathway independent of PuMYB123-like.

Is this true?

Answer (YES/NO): NO